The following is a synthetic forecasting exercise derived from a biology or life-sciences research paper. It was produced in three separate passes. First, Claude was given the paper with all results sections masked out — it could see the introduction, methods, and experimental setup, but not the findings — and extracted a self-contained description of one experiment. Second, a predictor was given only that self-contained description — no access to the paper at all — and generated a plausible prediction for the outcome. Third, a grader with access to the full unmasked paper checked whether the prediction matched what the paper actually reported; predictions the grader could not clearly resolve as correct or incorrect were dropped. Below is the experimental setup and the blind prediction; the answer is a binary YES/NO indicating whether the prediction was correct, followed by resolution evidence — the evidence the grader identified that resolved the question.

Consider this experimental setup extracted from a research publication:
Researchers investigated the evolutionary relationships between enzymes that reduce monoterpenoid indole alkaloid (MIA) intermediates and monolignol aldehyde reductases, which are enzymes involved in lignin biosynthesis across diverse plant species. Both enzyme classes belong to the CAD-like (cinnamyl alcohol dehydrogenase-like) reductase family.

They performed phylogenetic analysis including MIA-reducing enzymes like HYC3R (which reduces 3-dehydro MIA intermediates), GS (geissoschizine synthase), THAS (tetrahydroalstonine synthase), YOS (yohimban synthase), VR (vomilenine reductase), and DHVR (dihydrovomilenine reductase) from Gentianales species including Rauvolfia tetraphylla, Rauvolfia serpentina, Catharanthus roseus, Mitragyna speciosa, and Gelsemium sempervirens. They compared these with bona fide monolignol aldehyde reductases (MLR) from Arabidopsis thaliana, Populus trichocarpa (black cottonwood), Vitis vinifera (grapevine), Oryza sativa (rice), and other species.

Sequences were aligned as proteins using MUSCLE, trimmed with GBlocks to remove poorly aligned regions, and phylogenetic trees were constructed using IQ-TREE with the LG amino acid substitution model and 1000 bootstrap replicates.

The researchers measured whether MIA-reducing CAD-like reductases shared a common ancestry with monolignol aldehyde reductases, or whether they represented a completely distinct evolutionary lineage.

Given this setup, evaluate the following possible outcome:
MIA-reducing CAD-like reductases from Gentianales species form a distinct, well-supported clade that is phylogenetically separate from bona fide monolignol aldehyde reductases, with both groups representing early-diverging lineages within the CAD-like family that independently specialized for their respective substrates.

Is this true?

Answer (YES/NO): NO